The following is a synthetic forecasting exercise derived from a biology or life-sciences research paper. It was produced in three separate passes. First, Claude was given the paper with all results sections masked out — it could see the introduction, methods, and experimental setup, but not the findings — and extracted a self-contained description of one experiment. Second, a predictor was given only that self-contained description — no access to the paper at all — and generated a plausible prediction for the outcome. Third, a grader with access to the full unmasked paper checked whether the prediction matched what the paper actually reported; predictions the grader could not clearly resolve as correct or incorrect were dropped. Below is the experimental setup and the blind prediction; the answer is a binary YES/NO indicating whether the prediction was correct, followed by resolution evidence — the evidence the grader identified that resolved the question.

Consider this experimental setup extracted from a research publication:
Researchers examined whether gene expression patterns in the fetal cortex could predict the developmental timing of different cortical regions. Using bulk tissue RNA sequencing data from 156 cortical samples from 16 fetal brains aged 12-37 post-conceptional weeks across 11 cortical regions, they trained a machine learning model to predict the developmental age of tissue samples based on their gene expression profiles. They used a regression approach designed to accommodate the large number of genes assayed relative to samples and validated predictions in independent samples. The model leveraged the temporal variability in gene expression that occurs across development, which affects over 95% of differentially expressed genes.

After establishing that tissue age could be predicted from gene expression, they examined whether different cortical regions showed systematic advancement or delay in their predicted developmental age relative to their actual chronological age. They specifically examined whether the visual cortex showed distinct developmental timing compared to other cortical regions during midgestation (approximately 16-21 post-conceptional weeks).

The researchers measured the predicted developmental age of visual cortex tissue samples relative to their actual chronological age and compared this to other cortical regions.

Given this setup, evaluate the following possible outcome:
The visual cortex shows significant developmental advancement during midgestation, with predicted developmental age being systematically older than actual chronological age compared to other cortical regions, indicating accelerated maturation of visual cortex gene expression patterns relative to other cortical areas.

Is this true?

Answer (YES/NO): NO